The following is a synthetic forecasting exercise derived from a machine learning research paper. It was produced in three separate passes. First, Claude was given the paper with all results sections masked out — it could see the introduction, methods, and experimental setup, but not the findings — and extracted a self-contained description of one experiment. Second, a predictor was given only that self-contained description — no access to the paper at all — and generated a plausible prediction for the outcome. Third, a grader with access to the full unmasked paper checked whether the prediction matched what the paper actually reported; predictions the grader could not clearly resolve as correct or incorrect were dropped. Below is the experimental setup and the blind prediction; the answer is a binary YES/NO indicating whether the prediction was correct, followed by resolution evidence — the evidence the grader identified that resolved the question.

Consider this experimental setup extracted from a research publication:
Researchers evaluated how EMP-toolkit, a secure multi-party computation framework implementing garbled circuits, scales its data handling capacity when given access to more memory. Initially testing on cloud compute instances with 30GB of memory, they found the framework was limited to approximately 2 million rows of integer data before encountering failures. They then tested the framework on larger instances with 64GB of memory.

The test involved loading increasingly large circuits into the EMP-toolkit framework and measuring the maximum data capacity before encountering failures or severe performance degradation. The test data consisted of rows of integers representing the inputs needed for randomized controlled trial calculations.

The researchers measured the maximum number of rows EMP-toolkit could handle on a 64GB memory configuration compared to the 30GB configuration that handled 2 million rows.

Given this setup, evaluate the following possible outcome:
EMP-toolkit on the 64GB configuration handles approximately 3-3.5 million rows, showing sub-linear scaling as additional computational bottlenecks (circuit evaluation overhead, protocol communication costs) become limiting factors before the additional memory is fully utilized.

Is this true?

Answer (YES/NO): NO